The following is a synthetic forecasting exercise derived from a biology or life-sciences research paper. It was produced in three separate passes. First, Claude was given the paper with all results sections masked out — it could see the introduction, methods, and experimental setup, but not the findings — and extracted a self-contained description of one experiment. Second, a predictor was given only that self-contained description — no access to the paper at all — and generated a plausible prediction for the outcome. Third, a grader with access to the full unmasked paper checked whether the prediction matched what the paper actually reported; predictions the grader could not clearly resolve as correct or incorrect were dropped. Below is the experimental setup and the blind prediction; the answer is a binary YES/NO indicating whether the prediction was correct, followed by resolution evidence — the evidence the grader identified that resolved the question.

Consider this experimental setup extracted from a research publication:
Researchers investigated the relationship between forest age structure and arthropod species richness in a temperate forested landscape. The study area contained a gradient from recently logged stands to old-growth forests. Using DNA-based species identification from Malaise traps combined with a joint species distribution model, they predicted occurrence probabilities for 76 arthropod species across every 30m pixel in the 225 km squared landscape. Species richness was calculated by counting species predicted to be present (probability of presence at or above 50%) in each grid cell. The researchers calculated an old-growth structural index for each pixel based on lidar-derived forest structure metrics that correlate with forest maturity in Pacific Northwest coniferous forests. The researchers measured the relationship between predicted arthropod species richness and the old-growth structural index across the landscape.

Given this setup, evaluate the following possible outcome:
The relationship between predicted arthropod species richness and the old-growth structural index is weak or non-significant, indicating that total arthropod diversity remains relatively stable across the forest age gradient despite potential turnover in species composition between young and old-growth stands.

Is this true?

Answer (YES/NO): NO